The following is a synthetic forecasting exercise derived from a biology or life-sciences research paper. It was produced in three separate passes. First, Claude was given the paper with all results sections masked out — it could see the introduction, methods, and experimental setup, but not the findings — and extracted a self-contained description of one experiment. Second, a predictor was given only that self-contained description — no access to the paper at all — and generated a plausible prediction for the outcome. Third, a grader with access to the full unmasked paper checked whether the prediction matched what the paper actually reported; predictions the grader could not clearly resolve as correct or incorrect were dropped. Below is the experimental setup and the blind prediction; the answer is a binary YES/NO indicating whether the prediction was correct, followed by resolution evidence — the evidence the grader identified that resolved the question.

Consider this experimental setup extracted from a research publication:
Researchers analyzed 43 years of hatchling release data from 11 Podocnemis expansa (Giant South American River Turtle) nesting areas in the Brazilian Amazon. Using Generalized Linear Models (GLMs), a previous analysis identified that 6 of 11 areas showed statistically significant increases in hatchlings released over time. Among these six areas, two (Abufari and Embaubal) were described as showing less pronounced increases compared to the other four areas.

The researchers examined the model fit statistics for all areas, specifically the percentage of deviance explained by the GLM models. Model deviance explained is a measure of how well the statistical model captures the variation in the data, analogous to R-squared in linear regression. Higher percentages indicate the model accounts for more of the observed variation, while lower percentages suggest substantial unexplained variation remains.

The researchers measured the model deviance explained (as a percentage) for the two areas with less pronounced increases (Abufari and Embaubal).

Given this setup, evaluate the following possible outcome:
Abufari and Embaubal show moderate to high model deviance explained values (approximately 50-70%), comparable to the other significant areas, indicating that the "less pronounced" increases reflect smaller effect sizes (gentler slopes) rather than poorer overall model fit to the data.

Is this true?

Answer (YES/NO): NO